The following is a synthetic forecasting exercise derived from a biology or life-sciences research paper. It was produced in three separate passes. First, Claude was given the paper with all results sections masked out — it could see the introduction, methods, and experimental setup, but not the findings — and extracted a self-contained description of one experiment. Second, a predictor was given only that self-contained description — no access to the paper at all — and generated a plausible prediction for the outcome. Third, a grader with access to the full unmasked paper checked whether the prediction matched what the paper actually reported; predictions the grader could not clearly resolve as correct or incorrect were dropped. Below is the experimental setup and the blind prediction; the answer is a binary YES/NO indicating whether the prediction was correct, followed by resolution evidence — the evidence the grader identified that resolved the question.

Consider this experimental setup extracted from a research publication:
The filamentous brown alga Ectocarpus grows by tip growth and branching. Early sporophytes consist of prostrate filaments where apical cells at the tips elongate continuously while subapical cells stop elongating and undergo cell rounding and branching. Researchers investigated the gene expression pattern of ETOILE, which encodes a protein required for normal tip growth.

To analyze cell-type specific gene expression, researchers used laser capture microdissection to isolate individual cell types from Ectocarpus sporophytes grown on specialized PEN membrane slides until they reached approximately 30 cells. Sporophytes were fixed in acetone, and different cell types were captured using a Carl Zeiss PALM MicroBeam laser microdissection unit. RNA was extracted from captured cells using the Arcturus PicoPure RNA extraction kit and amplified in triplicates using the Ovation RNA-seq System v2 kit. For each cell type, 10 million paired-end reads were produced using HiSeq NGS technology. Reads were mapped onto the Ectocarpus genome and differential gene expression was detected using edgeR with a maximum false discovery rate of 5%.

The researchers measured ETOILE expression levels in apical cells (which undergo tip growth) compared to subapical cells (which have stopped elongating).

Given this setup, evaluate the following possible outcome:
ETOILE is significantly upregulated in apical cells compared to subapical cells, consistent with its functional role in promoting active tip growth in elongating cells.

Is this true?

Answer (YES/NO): NO